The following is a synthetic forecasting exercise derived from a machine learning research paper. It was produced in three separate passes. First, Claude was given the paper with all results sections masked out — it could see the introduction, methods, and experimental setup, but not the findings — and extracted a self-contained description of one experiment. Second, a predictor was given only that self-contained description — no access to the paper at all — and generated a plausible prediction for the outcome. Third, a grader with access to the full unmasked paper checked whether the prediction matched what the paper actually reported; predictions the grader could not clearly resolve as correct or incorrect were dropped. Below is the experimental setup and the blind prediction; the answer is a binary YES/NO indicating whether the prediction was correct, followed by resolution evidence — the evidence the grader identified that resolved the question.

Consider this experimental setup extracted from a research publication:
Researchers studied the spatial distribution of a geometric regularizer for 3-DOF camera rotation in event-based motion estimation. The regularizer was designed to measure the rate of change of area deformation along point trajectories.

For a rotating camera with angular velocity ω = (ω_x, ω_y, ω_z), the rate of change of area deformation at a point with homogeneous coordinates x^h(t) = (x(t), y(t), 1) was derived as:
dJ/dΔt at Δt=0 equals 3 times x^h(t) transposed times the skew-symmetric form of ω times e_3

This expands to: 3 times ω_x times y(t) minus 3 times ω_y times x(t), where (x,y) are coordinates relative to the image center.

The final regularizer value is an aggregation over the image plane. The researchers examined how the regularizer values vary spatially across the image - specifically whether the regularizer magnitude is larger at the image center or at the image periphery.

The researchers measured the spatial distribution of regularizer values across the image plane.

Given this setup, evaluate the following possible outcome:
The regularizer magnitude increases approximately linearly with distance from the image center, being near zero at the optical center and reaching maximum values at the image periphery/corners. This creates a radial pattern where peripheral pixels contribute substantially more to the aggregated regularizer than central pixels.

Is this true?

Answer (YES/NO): NO